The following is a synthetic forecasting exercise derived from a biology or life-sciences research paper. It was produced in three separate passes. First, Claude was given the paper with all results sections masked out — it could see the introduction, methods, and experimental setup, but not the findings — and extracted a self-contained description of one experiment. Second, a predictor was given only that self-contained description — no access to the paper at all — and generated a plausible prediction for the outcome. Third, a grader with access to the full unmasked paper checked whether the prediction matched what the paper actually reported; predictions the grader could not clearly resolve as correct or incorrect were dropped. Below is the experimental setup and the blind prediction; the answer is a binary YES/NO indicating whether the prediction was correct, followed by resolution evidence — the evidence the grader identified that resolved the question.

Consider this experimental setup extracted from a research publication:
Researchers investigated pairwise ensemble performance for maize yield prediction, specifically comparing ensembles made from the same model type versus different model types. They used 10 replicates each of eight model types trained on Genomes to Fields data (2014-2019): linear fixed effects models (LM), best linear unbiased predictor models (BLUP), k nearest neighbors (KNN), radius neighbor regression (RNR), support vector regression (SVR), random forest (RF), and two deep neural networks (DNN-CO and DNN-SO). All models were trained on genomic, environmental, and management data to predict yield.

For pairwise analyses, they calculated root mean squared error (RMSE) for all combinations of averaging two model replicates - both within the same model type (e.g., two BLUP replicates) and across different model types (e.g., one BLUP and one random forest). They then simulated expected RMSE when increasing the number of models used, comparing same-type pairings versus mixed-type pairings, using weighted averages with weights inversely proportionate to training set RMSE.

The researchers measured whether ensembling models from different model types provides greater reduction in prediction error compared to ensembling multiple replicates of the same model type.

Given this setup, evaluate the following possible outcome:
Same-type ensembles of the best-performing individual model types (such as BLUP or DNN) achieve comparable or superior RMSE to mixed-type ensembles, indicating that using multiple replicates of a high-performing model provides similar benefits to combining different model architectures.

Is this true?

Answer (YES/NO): NO